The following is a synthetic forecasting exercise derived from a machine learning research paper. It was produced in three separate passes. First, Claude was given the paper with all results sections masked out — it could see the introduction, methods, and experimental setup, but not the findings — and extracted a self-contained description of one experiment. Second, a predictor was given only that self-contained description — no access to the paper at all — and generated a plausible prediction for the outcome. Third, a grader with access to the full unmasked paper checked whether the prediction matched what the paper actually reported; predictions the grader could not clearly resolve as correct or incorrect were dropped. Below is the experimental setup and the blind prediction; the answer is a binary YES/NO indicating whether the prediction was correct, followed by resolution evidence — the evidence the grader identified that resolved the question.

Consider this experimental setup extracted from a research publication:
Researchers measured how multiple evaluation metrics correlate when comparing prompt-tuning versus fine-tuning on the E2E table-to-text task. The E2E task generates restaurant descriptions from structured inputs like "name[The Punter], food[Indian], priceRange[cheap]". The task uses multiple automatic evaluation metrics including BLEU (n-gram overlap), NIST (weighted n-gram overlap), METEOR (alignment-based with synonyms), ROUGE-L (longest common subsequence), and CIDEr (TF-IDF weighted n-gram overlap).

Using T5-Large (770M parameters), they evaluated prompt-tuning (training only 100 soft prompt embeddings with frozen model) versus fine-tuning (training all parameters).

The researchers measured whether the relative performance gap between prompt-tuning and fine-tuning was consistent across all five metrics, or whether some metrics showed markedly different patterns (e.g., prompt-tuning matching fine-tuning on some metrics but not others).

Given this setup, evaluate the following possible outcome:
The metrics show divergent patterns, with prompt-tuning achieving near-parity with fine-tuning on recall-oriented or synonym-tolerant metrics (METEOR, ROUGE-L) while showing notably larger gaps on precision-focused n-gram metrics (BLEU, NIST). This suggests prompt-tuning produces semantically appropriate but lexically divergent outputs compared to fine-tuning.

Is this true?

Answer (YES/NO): NO